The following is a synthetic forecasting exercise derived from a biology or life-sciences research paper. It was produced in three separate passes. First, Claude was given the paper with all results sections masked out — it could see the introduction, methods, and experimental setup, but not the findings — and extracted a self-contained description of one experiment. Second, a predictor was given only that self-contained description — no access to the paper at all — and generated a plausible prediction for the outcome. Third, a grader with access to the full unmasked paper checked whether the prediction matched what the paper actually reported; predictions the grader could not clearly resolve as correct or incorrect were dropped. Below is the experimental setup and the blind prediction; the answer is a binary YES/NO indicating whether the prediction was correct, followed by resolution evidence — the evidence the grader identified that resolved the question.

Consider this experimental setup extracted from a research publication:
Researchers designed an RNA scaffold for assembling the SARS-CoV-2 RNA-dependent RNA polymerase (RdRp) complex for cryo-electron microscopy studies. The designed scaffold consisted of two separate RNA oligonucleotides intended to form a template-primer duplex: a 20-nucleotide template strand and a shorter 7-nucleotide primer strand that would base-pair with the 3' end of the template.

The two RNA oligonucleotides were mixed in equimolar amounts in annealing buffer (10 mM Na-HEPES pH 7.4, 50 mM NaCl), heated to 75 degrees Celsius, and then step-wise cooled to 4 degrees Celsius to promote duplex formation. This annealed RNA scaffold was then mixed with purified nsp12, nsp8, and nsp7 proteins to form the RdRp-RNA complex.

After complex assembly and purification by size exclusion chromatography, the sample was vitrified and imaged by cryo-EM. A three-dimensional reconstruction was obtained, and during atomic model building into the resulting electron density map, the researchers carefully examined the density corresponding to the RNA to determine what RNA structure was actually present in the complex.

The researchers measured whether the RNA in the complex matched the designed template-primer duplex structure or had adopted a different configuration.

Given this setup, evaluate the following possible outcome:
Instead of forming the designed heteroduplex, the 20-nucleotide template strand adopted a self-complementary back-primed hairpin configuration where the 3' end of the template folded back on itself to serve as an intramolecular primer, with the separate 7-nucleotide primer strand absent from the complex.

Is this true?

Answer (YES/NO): NO